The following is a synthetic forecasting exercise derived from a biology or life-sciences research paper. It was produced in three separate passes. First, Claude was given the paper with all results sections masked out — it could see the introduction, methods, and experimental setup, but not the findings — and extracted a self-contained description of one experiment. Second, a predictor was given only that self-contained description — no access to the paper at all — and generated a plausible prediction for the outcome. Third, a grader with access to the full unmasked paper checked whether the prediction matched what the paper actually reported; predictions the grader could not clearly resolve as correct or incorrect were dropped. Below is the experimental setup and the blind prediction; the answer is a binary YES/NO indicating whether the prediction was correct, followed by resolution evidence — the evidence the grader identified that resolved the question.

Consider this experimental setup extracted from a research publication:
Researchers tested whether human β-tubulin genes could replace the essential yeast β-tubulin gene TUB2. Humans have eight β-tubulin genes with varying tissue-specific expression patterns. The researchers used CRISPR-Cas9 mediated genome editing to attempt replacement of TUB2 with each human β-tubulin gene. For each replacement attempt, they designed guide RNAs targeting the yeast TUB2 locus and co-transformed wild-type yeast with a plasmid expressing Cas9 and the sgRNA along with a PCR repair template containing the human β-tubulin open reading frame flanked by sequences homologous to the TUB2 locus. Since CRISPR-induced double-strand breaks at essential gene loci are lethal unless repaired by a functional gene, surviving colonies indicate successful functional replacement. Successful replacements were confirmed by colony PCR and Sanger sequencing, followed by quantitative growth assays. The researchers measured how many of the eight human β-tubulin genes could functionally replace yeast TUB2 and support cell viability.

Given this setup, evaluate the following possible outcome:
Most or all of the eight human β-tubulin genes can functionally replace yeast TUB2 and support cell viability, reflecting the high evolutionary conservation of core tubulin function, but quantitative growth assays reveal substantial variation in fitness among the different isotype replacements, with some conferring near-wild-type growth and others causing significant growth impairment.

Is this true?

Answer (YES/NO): NO